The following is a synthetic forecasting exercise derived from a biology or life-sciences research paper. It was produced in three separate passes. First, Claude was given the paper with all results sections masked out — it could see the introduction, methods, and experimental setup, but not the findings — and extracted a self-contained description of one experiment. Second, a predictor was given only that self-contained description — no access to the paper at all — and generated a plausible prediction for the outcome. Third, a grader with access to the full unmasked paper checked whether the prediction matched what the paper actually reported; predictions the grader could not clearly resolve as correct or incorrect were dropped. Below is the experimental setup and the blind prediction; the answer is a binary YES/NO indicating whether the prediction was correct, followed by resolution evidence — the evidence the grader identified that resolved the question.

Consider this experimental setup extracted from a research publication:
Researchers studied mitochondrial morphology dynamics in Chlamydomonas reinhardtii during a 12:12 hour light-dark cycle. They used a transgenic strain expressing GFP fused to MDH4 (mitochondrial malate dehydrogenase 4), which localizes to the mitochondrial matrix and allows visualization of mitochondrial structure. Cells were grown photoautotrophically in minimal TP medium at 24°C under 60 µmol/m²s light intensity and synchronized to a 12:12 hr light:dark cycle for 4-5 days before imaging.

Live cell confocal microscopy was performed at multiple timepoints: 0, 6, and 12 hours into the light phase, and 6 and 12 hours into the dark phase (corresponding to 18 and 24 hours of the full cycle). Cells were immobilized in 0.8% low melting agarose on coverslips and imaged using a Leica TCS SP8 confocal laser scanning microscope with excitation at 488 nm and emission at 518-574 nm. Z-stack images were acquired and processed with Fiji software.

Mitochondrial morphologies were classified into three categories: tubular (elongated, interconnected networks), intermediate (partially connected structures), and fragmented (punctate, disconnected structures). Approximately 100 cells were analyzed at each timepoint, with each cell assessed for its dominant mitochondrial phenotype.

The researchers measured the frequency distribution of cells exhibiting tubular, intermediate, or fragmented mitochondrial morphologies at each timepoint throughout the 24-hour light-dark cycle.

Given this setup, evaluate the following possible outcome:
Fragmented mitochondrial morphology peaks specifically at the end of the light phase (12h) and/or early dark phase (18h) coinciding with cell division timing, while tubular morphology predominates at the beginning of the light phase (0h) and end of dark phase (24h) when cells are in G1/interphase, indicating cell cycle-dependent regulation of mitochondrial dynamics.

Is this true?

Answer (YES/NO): NO